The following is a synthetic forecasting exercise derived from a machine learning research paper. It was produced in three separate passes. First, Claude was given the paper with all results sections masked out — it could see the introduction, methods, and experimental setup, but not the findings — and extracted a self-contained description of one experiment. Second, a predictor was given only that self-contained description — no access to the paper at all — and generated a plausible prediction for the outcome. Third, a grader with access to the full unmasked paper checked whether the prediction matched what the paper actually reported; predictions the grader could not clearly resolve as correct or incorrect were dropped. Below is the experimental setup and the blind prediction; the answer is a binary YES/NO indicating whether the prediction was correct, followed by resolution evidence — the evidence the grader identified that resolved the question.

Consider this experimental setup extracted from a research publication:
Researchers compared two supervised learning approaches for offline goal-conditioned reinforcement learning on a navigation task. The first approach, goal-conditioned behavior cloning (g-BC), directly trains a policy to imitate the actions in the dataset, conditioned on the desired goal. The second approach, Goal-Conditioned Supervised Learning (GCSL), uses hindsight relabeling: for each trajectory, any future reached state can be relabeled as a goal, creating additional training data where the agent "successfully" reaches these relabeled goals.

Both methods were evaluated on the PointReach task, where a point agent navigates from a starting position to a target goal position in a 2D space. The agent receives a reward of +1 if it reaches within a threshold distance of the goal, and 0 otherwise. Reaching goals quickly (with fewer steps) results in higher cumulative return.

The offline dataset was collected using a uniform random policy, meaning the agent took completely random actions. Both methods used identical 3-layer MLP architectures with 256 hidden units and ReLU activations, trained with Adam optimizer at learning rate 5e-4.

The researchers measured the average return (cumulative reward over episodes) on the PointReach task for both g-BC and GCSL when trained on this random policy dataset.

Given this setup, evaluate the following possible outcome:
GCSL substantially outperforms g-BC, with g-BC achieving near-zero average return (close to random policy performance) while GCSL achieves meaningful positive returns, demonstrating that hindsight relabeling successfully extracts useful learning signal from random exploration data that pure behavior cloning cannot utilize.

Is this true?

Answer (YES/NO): YES